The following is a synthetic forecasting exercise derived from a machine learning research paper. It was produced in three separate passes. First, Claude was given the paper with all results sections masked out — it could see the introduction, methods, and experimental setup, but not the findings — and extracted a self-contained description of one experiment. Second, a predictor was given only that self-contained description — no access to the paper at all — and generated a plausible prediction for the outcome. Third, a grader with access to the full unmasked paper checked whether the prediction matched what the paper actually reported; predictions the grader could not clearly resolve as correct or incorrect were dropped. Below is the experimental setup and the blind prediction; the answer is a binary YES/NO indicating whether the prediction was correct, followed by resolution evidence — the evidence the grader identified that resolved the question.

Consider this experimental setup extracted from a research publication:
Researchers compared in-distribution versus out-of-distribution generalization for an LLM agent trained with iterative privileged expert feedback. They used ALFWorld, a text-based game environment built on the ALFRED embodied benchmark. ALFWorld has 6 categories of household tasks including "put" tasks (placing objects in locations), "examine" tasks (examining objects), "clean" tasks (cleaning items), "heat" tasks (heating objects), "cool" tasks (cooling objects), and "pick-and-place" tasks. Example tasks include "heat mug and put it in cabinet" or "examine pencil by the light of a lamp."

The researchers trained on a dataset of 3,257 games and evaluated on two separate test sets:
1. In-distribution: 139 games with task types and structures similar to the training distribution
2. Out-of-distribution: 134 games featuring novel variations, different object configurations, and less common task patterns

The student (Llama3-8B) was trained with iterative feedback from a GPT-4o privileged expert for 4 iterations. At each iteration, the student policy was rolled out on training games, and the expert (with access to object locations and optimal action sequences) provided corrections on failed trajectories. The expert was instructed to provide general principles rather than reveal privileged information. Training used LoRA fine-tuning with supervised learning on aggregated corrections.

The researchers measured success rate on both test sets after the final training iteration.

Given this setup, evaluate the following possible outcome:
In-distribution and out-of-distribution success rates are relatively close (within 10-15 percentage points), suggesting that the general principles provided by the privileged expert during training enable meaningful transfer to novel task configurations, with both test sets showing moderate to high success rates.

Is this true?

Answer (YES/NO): YES